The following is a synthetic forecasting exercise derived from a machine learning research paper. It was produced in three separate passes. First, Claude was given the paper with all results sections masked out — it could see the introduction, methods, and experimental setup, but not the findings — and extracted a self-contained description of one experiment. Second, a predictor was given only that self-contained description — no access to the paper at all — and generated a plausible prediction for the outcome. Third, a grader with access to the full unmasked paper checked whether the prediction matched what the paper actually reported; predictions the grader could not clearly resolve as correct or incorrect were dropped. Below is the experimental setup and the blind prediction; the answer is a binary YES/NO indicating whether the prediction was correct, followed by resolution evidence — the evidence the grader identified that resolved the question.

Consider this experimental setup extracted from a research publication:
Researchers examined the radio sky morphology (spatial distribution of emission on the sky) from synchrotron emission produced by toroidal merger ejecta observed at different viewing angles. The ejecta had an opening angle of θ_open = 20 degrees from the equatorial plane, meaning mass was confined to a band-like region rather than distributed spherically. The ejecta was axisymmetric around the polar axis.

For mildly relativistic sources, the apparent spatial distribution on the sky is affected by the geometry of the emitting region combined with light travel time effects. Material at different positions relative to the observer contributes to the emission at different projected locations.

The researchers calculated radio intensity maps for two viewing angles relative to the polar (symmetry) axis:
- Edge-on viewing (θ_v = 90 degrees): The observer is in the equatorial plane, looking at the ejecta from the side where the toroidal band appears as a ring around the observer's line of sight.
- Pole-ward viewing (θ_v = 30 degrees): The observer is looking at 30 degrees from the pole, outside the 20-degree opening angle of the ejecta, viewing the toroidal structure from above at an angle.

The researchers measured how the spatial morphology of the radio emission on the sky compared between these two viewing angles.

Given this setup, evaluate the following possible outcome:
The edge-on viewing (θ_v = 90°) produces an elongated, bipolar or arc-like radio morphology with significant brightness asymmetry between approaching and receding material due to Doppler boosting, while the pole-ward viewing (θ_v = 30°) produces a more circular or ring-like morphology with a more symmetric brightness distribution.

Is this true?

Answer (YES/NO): NO